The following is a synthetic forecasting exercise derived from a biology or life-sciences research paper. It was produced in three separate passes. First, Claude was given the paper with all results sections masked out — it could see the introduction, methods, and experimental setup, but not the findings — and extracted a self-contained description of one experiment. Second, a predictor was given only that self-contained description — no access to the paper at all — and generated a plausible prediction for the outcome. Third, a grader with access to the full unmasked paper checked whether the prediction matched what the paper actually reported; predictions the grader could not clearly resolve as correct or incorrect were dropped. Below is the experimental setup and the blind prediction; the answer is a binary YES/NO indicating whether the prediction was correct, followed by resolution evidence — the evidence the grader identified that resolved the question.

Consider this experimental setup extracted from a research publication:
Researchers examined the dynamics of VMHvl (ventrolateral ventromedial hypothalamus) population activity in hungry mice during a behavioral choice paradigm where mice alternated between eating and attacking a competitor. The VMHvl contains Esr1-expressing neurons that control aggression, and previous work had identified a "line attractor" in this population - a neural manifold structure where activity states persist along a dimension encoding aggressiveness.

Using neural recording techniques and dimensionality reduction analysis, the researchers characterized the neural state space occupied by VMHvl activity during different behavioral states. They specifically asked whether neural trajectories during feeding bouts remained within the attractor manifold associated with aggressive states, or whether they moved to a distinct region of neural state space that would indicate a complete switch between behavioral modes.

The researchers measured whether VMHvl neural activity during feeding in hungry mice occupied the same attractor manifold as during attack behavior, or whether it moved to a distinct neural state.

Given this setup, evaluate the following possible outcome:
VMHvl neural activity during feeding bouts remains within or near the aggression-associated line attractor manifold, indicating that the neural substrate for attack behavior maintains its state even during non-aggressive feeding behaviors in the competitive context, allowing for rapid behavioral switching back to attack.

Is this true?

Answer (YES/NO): YES